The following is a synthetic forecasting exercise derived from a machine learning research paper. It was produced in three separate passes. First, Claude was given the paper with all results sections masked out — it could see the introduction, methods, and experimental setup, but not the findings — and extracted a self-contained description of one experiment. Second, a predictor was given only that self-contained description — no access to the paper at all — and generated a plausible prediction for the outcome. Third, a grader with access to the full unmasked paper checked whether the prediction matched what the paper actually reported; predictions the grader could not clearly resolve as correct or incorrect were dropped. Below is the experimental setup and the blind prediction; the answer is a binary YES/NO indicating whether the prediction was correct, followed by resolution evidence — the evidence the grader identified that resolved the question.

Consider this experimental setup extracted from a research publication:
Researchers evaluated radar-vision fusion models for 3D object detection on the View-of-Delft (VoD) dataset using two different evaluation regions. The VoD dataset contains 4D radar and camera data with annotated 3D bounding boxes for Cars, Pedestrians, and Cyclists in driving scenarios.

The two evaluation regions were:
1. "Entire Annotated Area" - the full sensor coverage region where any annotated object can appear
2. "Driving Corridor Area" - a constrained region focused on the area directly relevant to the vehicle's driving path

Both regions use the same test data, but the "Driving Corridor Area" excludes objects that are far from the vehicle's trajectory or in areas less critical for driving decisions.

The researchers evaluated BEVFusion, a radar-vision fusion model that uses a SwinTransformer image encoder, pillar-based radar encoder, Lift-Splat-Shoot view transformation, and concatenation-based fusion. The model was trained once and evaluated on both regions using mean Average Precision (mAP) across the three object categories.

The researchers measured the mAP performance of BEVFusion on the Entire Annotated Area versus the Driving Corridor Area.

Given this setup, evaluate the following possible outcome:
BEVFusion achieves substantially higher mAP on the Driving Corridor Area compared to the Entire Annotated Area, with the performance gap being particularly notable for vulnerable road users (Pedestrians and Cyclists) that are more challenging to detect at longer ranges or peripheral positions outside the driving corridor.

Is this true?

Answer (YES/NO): NO